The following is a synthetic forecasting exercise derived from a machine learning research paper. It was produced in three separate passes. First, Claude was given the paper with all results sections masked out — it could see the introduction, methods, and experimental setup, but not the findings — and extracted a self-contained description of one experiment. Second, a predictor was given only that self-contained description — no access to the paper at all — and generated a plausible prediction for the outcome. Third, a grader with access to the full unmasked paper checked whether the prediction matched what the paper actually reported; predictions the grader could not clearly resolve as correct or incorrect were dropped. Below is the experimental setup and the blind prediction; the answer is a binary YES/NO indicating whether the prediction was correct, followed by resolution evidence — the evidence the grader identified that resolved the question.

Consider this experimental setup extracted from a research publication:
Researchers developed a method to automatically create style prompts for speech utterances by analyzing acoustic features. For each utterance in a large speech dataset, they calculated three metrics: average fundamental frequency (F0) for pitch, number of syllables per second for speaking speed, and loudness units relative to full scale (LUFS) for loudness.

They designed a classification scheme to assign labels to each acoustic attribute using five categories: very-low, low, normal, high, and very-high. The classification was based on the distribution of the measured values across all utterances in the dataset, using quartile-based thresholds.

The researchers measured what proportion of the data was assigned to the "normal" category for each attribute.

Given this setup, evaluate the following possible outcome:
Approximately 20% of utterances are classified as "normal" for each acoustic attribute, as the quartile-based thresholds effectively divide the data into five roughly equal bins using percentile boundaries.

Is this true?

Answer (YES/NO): NO